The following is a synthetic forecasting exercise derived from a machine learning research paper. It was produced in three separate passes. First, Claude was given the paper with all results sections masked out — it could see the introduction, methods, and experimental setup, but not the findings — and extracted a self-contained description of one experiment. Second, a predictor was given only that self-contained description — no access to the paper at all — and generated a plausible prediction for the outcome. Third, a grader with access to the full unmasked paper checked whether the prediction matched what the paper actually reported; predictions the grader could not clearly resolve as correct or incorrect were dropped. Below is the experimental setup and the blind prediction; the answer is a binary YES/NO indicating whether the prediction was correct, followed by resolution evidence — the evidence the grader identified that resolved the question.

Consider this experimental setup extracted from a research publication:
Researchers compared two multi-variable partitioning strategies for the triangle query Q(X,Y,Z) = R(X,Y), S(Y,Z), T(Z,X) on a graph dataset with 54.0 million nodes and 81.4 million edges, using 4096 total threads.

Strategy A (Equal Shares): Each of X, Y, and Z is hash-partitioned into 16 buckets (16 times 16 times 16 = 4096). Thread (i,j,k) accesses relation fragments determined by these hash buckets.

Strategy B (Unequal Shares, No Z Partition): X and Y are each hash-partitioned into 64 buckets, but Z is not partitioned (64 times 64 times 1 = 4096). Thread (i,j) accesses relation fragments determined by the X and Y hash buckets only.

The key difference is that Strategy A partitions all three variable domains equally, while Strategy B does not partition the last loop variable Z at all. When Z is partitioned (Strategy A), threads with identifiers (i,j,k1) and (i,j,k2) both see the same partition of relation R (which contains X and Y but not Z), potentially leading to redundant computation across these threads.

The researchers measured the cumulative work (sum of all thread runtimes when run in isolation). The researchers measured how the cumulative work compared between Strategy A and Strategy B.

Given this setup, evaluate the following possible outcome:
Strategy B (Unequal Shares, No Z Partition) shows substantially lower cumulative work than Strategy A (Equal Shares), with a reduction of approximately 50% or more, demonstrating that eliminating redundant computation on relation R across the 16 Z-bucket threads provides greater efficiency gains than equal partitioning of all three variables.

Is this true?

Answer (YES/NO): YES